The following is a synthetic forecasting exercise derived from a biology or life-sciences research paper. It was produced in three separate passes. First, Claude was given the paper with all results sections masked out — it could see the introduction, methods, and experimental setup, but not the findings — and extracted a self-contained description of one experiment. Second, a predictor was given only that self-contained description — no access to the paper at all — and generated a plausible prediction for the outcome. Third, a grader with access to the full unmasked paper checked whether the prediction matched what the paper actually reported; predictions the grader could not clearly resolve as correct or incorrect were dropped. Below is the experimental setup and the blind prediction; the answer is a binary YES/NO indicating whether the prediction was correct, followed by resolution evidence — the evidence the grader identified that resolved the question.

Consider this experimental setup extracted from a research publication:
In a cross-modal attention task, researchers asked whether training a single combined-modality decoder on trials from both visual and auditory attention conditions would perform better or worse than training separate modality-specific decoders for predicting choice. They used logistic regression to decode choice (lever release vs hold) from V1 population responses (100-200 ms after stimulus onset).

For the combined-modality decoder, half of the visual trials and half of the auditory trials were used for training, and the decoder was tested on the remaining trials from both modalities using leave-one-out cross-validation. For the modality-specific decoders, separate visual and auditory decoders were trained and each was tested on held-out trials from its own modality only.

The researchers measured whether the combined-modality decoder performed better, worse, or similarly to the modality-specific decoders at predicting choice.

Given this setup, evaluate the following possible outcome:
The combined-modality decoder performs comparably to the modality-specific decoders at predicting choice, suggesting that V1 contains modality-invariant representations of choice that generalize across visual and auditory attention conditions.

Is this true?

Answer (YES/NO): NO